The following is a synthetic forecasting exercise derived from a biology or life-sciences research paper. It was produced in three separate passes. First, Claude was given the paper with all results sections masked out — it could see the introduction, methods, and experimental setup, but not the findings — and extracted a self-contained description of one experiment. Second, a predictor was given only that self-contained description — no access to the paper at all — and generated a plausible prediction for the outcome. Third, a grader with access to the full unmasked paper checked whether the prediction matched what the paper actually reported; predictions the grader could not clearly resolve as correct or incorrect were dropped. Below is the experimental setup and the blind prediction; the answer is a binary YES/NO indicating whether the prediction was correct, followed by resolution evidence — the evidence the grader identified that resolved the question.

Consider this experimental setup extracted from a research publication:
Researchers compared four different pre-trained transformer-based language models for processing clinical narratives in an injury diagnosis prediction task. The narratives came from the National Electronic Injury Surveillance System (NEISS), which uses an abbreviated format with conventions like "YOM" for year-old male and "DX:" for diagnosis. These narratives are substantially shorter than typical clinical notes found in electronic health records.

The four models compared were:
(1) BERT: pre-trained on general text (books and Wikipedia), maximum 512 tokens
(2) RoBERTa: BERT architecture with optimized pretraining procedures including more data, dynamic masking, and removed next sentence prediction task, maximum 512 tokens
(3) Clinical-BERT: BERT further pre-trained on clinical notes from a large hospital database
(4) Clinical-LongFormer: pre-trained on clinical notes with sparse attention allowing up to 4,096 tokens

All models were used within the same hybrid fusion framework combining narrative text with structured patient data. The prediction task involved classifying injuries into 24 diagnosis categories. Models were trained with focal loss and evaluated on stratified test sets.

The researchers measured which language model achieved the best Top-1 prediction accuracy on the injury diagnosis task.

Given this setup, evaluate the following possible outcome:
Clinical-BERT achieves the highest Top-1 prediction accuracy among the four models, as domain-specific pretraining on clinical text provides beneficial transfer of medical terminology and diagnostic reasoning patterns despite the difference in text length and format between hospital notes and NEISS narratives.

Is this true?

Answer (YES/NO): NO